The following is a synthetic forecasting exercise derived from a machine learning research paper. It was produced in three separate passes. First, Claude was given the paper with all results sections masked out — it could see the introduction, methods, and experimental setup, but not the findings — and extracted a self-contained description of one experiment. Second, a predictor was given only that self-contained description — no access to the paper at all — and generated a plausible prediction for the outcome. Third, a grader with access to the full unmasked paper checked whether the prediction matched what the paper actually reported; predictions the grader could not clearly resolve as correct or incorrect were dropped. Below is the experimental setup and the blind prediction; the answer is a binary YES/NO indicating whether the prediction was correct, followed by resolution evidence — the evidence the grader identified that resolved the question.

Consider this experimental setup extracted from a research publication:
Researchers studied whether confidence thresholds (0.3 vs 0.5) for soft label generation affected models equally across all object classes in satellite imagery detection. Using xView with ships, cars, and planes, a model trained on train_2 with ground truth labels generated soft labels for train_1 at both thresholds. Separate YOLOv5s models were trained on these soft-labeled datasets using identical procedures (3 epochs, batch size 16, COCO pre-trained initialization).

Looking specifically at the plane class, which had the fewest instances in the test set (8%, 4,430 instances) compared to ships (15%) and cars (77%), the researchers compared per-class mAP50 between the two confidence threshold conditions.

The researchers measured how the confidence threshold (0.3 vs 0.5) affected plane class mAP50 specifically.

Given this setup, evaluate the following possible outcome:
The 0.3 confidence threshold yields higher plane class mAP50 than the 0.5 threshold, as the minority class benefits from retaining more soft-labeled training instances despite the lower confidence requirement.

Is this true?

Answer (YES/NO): YES